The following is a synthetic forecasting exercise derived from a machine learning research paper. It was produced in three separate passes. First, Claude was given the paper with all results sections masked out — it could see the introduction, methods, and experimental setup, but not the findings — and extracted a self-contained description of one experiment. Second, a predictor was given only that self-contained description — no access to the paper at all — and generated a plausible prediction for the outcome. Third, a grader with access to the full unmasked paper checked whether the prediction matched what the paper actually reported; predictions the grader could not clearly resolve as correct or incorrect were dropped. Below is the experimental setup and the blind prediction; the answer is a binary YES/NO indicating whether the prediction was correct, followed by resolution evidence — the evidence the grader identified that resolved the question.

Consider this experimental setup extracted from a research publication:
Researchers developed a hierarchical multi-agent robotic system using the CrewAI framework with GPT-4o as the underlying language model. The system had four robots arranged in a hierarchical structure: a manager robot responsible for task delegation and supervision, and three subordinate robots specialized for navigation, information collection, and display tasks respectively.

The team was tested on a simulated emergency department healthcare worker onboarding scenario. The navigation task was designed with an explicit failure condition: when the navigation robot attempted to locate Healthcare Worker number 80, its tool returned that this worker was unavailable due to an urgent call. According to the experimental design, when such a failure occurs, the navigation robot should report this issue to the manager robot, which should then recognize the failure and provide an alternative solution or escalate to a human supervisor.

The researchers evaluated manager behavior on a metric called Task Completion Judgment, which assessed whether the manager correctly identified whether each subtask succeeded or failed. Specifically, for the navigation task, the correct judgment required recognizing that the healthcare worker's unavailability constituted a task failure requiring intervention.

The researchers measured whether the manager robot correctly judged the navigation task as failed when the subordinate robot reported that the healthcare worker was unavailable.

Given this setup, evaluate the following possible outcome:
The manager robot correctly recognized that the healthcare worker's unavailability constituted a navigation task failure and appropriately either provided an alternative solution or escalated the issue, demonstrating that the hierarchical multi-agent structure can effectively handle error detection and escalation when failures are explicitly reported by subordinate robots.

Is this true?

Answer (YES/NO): NO